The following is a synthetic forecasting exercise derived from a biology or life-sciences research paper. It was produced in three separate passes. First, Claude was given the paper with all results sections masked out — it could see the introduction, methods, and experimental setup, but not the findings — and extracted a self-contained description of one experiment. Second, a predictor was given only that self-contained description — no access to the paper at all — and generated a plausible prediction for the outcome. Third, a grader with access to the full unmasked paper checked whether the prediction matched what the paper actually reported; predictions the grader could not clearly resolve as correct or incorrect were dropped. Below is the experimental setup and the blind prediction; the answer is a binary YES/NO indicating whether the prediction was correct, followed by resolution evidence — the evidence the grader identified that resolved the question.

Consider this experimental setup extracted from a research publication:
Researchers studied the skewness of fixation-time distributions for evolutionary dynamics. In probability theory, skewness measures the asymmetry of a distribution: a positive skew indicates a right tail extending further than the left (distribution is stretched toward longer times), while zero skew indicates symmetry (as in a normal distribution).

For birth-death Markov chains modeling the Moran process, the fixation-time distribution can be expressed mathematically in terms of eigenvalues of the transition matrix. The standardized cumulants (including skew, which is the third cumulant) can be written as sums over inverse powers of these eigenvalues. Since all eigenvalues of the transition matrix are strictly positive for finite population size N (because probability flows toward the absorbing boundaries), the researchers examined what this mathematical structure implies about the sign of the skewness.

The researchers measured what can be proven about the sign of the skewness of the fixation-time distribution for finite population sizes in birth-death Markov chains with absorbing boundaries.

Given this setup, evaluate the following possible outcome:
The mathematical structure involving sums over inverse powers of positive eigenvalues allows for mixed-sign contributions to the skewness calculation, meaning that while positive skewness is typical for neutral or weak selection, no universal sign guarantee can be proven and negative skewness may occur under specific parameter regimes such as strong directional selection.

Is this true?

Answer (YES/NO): NO